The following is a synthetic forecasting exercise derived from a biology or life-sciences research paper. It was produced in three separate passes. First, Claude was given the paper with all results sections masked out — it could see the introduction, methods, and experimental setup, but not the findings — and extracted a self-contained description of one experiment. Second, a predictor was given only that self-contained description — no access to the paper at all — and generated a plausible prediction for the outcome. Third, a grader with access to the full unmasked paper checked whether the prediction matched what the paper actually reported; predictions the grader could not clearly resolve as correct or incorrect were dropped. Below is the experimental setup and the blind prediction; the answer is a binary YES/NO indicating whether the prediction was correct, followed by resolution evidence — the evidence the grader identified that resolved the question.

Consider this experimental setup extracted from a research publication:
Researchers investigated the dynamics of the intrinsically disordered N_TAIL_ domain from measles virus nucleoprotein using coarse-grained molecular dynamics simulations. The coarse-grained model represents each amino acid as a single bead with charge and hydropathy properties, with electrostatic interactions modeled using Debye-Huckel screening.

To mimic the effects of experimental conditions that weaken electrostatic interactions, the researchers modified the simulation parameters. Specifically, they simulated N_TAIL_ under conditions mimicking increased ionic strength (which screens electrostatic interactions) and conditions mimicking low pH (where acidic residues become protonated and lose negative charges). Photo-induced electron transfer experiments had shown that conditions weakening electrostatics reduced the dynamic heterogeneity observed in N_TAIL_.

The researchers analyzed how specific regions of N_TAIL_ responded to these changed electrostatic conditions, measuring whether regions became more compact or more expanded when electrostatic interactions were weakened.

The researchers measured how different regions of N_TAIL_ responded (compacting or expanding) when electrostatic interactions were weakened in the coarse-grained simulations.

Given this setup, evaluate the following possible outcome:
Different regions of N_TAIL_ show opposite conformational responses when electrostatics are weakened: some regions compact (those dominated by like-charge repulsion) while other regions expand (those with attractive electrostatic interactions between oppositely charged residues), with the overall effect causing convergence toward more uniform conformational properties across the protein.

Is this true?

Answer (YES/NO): YES